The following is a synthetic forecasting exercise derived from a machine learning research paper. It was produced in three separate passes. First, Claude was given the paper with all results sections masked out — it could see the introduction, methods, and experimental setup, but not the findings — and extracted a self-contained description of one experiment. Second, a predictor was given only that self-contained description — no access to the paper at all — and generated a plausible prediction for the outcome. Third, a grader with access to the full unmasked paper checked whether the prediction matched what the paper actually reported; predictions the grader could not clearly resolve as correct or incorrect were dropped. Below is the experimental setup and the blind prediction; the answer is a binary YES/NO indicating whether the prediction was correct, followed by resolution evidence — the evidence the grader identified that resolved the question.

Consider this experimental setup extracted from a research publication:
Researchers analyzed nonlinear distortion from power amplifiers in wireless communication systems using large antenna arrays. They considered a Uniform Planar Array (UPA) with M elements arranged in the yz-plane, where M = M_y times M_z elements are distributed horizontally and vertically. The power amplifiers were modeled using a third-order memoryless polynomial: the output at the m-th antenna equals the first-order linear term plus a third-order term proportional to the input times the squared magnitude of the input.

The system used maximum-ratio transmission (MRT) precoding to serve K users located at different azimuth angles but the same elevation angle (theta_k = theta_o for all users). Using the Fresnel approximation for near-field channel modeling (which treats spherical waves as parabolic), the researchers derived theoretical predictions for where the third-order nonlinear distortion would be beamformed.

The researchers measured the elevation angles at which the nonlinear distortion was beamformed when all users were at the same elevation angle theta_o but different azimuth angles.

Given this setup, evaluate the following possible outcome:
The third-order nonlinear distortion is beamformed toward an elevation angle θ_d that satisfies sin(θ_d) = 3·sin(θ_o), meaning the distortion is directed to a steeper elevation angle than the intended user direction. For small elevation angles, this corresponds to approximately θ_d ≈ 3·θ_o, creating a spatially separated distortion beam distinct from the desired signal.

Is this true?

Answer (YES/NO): NO